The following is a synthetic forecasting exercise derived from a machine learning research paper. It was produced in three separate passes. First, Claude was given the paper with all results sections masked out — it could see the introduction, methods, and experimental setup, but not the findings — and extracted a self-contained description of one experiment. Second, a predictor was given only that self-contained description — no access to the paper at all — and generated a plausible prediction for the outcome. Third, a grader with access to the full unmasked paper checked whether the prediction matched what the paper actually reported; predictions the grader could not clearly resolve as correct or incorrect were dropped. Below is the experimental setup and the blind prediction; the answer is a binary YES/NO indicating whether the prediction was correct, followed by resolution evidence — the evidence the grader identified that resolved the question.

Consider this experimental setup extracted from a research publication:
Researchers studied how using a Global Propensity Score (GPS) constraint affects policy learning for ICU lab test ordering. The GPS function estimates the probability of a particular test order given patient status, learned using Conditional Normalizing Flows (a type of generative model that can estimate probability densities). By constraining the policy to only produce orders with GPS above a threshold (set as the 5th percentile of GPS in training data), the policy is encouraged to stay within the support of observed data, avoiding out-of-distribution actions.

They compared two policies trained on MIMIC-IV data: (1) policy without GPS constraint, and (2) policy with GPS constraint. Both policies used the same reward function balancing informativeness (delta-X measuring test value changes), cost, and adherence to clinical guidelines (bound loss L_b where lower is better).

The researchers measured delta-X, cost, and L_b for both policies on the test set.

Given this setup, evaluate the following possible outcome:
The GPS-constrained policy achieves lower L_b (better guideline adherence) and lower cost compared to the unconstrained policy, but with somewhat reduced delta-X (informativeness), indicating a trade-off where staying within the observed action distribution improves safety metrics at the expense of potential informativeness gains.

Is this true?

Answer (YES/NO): NO